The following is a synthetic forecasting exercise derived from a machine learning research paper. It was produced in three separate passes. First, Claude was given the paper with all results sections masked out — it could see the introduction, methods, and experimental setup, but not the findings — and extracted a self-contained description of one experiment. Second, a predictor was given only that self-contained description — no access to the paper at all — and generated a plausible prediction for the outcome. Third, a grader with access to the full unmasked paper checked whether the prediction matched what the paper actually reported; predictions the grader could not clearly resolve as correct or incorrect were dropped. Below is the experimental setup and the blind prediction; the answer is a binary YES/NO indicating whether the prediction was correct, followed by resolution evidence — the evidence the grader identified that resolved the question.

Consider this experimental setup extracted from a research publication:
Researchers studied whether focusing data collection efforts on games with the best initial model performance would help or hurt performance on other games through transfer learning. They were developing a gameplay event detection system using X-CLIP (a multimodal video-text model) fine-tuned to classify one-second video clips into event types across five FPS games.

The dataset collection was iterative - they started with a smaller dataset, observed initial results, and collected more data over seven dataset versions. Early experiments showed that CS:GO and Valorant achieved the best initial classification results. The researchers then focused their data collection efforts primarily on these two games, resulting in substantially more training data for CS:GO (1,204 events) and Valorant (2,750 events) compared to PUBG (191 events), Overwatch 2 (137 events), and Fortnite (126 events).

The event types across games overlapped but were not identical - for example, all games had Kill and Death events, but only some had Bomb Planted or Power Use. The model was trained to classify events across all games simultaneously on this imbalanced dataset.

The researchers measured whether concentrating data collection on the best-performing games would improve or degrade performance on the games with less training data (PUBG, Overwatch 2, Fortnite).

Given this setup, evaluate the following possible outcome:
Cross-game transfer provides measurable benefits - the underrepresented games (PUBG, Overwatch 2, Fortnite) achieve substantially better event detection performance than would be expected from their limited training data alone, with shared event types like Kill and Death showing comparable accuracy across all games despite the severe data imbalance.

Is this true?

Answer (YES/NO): YES